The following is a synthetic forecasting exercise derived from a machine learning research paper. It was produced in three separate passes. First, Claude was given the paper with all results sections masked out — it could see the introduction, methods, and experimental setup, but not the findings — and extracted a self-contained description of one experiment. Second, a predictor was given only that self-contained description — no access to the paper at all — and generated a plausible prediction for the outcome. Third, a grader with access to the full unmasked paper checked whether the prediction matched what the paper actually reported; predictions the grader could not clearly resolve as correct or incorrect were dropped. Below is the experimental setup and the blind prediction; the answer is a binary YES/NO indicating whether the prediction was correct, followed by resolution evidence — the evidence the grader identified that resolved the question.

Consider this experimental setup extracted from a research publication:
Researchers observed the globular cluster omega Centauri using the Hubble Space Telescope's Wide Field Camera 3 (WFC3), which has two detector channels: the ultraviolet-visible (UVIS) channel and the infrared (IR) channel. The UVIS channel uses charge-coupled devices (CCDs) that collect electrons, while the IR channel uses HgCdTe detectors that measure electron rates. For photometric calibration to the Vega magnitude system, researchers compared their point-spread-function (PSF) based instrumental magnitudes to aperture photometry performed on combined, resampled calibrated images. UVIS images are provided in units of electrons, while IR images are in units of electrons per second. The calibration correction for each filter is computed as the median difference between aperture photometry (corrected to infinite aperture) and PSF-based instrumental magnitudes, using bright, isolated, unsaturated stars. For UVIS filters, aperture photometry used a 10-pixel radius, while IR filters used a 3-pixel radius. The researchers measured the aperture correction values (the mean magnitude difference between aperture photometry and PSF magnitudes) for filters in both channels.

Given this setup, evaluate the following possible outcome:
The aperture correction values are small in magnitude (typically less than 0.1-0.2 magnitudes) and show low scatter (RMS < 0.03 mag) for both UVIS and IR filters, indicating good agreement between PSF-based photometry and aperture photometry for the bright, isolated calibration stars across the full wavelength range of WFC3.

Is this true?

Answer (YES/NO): NO